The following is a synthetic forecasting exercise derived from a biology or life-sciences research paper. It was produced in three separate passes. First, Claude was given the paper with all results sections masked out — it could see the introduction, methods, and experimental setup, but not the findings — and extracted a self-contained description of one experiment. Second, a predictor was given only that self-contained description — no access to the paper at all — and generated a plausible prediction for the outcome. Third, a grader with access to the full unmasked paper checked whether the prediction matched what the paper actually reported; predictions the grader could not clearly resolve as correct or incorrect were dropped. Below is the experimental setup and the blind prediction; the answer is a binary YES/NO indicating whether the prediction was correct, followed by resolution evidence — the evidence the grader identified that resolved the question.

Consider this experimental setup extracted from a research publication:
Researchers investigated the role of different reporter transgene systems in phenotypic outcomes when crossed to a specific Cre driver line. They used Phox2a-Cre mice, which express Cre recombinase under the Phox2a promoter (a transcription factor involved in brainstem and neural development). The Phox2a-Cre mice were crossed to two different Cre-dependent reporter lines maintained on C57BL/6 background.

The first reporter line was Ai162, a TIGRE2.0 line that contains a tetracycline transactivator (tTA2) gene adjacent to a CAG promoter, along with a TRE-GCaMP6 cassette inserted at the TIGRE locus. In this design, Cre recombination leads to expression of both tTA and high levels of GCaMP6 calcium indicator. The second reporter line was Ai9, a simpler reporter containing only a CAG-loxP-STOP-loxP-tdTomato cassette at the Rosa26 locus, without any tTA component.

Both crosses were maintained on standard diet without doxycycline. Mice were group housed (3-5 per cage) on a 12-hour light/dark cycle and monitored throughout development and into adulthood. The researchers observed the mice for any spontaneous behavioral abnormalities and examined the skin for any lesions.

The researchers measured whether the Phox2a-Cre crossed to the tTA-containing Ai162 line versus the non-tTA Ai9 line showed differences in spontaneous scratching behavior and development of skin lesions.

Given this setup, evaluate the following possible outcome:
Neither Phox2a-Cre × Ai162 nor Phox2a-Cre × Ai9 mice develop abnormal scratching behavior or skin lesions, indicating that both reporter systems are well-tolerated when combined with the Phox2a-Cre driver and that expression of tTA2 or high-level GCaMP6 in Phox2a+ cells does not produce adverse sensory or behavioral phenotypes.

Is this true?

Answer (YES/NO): NO